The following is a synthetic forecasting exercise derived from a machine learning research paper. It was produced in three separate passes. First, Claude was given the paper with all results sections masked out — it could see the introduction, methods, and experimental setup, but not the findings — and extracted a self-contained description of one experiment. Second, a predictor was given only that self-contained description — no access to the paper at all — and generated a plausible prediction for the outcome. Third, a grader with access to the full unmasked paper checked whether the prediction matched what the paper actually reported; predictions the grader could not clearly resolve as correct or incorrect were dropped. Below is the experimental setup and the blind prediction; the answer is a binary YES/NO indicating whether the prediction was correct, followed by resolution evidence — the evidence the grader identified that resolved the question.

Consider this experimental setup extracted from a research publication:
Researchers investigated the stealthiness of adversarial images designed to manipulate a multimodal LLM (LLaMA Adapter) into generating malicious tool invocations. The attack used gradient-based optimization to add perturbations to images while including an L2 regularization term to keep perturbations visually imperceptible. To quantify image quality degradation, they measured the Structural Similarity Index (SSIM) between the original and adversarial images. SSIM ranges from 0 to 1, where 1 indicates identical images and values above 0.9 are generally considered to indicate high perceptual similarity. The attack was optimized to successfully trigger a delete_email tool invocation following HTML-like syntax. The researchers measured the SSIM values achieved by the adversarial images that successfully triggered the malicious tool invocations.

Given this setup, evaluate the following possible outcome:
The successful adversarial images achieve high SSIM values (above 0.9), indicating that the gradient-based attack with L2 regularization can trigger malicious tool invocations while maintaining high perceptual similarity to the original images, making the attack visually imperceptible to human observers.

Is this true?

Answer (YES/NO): NO